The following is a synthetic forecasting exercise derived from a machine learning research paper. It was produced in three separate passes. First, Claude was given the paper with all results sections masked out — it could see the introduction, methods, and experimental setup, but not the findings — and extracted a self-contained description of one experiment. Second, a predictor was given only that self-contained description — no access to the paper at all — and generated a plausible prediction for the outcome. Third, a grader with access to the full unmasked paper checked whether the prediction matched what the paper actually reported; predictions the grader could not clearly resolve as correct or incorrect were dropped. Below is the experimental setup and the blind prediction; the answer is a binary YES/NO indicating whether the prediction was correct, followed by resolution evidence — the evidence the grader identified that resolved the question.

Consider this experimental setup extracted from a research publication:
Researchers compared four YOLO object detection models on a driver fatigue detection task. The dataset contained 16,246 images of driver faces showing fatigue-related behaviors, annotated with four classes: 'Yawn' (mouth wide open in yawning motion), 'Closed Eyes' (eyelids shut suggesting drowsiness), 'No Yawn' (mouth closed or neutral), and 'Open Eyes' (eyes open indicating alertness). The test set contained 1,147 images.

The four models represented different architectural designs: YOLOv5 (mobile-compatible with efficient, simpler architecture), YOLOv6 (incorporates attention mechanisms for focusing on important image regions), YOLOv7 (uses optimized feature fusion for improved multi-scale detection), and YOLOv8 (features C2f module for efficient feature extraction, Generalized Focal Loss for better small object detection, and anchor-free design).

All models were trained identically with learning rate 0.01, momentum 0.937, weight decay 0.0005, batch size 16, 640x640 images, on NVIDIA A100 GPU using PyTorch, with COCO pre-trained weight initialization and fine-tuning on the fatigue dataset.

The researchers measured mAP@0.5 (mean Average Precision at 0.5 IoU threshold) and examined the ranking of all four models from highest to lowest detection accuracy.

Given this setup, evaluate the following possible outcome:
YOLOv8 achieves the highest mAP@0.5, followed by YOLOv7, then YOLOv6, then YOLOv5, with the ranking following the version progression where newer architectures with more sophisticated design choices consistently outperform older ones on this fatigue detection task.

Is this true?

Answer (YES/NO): NO